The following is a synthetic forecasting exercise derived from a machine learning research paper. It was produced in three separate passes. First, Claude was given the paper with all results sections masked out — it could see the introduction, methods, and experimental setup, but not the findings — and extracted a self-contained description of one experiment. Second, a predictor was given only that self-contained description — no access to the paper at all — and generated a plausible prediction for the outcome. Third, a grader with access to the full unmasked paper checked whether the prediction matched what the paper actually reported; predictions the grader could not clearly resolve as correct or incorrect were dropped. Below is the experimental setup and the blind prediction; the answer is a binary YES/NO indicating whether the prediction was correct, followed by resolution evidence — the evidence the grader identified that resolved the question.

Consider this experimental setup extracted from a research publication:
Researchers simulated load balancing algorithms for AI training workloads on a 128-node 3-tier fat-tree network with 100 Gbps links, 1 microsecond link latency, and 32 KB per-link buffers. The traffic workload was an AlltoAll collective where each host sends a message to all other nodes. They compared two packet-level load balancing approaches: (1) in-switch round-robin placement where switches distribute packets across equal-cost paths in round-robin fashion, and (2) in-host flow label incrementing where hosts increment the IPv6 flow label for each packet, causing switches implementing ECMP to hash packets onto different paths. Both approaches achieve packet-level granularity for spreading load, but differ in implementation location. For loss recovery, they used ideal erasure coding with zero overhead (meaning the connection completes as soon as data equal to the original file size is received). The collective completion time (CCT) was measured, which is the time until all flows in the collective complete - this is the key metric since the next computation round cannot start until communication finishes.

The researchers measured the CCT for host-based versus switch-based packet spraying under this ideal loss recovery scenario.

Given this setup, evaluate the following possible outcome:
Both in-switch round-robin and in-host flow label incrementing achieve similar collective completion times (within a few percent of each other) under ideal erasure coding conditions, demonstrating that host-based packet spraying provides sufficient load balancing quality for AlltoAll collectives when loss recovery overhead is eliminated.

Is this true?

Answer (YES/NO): YES